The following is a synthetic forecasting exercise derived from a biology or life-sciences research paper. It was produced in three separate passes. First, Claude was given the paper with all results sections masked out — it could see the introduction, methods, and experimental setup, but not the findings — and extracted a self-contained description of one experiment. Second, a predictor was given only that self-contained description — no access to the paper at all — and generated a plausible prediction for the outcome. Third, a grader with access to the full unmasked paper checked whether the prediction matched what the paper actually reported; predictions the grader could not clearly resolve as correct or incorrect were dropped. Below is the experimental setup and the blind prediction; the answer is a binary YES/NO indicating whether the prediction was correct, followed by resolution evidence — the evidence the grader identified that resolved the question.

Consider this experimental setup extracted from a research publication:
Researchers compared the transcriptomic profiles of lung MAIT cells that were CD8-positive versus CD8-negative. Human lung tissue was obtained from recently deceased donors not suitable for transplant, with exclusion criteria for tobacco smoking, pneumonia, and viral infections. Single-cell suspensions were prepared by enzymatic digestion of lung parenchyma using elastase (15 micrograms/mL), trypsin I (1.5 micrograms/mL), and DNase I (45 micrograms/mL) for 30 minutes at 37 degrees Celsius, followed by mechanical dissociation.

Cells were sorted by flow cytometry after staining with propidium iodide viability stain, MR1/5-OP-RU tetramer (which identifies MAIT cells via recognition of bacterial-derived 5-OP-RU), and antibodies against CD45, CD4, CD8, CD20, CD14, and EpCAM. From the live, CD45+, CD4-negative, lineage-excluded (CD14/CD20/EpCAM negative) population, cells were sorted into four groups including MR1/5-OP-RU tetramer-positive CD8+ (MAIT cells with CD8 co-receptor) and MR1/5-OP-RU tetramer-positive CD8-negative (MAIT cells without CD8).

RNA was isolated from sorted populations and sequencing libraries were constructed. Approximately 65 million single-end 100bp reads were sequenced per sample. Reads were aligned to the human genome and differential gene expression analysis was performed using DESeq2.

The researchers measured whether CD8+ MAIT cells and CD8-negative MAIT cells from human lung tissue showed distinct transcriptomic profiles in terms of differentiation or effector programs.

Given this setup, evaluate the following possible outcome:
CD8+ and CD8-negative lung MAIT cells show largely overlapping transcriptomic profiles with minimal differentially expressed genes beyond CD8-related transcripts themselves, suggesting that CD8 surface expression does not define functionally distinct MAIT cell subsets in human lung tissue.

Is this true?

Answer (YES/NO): YES